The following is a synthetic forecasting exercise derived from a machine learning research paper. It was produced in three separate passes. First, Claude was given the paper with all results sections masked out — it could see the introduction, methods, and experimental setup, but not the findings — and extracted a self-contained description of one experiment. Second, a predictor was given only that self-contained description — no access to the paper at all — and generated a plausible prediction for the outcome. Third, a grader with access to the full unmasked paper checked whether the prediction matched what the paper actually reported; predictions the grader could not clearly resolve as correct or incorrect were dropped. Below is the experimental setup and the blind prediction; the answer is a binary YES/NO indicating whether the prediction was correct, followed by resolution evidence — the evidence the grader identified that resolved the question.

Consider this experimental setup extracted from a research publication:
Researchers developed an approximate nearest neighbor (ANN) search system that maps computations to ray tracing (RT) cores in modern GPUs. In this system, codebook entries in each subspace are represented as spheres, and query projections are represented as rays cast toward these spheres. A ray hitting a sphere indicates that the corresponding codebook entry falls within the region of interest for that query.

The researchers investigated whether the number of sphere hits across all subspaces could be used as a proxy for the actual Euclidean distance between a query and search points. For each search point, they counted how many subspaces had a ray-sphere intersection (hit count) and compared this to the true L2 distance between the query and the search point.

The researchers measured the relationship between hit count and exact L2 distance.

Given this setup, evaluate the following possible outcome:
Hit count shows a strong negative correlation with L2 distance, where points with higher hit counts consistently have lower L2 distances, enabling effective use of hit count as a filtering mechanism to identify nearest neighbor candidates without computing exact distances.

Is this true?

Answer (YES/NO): NO